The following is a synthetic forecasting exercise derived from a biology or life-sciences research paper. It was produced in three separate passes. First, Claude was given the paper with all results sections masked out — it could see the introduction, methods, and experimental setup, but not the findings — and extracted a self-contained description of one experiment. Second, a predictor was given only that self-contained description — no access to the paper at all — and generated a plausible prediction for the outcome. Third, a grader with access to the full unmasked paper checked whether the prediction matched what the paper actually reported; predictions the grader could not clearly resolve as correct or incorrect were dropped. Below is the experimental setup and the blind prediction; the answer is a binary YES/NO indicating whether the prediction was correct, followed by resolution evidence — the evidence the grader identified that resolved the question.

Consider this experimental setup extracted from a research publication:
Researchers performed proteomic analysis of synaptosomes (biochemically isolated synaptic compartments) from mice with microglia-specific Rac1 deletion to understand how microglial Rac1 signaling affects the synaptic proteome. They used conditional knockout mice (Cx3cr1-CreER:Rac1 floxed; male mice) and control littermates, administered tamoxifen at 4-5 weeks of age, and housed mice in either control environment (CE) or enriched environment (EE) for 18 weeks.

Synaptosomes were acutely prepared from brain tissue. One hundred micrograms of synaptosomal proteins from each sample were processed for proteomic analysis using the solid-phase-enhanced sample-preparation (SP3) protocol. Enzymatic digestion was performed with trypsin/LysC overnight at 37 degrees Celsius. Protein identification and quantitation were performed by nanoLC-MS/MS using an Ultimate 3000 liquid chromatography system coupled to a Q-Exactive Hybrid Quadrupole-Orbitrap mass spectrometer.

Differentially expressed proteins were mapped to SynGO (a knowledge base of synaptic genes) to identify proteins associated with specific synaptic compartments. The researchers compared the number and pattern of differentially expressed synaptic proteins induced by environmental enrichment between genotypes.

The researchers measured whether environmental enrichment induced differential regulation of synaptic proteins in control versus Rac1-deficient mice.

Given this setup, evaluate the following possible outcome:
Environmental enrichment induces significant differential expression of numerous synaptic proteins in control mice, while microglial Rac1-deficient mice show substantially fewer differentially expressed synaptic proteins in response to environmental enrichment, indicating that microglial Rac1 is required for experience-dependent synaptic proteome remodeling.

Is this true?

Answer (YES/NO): YES